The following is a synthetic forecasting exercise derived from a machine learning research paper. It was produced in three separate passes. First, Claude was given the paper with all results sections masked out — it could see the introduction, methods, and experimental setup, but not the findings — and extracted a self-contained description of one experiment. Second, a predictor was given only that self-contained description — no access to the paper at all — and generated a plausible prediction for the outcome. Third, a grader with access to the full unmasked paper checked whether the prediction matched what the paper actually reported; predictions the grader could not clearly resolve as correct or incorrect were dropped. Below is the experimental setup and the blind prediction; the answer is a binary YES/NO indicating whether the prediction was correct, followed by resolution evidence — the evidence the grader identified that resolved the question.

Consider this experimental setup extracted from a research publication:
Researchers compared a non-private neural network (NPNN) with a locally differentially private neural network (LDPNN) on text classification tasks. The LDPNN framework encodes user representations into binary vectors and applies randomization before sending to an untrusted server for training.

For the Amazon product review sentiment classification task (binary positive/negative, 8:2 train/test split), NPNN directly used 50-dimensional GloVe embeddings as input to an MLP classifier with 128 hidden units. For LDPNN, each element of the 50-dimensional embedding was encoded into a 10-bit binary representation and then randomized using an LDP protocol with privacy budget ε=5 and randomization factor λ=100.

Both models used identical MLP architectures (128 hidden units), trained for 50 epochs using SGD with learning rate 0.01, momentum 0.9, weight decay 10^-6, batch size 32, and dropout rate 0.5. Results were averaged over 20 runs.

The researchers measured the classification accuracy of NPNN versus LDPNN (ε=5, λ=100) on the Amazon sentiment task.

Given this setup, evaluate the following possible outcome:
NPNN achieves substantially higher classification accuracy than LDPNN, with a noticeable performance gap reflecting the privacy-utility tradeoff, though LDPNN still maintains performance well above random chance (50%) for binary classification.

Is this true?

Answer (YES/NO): NO